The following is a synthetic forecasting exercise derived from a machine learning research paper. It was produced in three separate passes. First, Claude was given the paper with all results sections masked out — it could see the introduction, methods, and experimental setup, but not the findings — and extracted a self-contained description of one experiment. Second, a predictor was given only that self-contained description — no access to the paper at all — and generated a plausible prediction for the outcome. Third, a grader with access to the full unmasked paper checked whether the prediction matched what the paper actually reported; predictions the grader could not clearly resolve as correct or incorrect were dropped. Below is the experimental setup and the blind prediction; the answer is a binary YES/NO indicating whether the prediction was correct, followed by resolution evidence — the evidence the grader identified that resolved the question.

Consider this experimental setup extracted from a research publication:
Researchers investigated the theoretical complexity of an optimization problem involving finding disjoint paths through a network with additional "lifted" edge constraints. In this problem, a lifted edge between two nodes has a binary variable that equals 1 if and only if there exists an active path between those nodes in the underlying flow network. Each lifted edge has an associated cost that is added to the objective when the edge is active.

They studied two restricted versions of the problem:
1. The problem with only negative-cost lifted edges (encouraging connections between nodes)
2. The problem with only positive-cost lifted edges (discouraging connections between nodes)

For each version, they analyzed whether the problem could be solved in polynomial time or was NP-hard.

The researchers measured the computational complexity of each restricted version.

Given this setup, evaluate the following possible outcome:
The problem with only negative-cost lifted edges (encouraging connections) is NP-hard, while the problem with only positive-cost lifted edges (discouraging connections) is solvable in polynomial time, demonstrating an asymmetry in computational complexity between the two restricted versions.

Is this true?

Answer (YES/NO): NO